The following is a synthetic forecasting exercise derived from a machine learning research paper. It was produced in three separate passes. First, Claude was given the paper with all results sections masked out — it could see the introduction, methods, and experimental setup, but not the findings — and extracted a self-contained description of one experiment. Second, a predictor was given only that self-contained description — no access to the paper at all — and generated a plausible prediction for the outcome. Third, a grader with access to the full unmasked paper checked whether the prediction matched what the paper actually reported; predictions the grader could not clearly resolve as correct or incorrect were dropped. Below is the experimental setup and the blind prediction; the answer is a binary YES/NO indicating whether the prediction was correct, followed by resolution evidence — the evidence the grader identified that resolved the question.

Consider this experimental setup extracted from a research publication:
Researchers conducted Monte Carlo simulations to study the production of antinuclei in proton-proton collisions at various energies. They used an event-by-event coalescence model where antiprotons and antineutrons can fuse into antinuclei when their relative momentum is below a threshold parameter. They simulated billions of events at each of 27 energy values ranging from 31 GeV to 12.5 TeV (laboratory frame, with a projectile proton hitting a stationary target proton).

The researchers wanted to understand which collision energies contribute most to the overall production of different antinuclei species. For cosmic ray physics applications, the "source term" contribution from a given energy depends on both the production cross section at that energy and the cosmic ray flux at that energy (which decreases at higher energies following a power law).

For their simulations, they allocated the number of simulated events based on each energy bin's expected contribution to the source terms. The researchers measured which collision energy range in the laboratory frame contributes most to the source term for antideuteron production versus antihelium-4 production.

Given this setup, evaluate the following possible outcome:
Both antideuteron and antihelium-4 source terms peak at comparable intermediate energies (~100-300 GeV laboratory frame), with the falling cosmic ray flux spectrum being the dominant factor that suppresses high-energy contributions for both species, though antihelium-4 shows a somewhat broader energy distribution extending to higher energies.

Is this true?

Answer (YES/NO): NO